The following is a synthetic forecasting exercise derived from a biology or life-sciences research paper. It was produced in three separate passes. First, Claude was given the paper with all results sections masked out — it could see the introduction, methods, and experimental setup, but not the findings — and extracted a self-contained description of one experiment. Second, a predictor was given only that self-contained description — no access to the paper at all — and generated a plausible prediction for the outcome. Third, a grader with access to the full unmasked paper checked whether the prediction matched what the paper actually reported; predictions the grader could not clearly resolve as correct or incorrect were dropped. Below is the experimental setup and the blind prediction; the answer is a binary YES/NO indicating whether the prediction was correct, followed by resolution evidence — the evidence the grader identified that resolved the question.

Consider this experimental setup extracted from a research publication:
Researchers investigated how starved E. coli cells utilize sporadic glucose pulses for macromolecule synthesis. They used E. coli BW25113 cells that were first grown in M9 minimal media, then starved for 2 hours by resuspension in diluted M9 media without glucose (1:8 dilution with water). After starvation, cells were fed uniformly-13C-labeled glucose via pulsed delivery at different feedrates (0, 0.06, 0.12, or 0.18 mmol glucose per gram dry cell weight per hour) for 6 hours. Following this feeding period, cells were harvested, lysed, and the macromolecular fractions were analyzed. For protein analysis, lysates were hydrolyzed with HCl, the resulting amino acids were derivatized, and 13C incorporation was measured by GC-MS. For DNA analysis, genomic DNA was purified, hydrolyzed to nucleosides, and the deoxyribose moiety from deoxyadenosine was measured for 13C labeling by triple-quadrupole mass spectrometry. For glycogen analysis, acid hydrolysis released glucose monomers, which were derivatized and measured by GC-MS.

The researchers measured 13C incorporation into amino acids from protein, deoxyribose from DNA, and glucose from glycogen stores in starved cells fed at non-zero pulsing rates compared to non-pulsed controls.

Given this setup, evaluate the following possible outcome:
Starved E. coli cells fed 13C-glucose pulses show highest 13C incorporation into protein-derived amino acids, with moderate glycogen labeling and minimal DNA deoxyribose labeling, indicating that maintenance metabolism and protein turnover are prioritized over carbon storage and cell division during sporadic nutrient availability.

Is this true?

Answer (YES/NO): NO